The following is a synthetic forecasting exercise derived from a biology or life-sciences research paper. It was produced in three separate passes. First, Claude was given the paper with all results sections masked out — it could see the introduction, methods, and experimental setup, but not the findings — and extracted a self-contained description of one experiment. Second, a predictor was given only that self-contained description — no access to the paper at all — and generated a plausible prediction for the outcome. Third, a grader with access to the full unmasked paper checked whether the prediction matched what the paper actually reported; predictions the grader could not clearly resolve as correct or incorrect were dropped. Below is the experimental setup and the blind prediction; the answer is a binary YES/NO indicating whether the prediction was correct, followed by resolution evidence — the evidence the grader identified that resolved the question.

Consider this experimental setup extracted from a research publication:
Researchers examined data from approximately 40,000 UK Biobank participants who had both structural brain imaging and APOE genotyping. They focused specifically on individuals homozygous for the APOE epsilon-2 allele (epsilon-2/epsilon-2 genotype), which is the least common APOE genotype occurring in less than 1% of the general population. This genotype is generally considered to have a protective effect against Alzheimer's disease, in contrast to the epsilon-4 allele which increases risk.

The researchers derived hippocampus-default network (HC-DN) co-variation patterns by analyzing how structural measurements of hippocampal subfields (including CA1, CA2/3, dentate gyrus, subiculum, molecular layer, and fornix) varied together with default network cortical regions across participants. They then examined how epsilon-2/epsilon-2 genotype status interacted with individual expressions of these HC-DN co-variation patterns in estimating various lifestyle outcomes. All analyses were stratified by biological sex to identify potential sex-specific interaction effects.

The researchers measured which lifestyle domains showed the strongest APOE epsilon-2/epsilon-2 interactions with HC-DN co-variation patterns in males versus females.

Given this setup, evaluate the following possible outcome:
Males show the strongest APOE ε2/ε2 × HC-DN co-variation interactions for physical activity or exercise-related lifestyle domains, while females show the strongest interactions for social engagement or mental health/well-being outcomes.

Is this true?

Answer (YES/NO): NO